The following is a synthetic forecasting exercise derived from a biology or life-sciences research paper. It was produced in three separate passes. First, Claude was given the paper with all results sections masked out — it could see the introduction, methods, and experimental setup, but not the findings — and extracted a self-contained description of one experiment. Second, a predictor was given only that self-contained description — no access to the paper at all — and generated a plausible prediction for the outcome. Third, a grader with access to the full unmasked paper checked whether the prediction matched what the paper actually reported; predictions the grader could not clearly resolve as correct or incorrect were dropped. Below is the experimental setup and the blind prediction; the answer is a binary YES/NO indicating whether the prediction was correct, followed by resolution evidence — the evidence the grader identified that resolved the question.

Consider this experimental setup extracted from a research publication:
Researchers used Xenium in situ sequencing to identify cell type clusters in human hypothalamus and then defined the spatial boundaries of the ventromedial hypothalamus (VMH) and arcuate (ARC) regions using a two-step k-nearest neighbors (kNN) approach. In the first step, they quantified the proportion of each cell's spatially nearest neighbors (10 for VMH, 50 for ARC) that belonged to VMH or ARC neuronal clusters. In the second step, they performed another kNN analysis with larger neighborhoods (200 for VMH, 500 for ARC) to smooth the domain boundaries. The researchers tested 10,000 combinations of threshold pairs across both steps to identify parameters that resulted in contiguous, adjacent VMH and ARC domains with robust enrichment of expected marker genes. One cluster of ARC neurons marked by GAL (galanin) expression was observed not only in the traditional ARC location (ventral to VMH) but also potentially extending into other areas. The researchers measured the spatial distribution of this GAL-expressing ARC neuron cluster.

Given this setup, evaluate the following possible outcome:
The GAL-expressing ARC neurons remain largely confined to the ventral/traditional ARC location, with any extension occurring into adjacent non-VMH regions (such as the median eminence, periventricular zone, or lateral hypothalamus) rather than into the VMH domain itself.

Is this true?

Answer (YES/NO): NO